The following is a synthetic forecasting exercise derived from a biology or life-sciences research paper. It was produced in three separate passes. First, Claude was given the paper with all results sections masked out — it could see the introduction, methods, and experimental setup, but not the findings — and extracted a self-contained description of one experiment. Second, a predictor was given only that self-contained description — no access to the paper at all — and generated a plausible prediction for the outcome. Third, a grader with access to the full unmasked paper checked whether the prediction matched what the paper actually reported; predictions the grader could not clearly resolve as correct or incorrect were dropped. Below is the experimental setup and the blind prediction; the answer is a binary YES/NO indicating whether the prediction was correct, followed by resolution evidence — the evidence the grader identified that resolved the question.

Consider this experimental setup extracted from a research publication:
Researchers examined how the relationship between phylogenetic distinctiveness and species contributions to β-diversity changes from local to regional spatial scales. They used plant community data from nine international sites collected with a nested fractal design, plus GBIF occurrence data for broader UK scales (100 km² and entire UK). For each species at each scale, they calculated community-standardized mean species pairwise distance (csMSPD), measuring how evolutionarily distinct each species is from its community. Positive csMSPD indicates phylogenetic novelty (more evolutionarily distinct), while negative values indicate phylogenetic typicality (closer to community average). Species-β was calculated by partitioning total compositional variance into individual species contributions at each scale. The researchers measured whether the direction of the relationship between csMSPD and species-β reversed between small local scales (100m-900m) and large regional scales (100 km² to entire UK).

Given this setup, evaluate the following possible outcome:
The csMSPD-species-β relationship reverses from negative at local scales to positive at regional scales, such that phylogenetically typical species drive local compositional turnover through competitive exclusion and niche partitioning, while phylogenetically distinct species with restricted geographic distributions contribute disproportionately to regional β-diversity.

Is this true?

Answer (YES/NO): NO